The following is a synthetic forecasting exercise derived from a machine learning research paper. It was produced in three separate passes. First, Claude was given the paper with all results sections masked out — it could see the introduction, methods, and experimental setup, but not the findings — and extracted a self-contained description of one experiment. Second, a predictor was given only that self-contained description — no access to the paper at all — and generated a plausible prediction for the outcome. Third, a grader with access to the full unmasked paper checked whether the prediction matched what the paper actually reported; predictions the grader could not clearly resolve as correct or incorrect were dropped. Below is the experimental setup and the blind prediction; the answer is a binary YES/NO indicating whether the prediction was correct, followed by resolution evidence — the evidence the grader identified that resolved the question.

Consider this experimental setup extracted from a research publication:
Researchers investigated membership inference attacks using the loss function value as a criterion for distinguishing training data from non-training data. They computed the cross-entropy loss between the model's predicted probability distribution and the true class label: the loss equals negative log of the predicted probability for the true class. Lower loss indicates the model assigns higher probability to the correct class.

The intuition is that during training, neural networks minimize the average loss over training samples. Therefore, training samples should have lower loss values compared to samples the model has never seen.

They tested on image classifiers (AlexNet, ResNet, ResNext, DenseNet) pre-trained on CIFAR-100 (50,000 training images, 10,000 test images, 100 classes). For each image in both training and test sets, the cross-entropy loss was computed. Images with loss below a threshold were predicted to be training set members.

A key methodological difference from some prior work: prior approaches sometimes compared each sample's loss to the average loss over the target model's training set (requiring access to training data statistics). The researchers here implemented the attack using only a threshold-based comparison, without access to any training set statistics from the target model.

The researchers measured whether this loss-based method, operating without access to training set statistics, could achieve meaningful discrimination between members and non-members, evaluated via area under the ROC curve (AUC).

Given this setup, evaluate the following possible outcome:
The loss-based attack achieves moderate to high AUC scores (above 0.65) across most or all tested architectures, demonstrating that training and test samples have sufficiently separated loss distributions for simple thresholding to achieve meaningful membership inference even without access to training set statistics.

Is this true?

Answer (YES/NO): YES